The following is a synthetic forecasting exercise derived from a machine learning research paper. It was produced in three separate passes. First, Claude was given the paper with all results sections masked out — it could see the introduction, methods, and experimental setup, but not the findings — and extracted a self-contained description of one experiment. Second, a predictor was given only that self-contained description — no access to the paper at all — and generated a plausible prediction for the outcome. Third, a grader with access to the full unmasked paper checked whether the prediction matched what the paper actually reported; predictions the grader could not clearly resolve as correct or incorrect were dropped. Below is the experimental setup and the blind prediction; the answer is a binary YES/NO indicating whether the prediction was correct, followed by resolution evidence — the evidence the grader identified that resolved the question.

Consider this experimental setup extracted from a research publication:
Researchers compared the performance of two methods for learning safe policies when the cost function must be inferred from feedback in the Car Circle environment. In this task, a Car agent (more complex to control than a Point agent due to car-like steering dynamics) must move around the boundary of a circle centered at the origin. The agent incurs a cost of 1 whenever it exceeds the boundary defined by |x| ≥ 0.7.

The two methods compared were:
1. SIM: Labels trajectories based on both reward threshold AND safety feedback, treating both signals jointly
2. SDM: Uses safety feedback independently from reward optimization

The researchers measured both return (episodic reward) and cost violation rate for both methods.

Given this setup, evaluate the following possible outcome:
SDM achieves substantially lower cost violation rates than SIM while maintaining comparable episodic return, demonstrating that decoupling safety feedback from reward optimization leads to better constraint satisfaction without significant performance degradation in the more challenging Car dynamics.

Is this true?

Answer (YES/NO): NO